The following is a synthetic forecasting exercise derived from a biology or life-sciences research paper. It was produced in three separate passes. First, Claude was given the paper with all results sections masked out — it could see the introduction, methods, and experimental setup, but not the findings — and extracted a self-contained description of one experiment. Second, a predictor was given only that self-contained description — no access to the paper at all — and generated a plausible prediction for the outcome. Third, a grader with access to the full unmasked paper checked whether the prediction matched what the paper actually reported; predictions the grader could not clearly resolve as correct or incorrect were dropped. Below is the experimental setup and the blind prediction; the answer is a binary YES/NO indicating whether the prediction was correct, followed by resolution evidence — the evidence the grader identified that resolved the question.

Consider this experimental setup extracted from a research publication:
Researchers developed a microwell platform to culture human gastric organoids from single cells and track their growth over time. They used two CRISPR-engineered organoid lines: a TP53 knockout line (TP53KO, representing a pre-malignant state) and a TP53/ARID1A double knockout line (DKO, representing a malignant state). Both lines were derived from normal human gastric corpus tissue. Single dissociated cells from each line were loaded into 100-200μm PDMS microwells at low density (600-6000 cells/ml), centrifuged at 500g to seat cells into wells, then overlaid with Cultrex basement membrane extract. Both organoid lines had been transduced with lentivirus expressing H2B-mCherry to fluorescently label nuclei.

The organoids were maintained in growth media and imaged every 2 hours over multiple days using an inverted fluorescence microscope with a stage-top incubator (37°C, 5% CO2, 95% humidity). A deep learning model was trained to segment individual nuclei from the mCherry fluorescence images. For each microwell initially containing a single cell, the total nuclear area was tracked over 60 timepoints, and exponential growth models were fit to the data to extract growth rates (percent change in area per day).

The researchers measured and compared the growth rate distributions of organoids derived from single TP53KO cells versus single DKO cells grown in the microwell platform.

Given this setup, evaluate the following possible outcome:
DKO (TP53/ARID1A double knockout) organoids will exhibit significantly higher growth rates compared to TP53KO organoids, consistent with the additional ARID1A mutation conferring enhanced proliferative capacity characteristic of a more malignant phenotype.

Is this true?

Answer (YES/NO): YES